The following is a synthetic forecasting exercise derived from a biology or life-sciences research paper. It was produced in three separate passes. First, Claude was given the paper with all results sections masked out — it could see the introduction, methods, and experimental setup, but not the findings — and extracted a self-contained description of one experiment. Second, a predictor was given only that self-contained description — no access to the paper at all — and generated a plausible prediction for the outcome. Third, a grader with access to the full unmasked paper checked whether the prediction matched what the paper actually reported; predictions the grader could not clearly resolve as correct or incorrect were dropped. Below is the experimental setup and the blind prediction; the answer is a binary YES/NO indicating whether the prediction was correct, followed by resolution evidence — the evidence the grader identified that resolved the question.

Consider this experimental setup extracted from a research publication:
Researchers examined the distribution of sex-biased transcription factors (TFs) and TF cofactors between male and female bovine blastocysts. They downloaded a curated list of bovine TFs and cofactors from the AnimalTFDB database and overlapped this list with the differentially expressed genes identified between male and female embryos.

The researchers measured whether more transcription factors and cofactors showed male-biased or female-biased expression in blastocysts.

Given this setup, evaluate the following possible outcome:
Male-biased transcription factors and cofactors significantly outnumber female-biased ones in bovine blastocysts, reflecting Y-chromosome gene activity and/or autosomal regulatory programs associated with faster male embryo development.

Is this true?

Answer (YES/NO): NO